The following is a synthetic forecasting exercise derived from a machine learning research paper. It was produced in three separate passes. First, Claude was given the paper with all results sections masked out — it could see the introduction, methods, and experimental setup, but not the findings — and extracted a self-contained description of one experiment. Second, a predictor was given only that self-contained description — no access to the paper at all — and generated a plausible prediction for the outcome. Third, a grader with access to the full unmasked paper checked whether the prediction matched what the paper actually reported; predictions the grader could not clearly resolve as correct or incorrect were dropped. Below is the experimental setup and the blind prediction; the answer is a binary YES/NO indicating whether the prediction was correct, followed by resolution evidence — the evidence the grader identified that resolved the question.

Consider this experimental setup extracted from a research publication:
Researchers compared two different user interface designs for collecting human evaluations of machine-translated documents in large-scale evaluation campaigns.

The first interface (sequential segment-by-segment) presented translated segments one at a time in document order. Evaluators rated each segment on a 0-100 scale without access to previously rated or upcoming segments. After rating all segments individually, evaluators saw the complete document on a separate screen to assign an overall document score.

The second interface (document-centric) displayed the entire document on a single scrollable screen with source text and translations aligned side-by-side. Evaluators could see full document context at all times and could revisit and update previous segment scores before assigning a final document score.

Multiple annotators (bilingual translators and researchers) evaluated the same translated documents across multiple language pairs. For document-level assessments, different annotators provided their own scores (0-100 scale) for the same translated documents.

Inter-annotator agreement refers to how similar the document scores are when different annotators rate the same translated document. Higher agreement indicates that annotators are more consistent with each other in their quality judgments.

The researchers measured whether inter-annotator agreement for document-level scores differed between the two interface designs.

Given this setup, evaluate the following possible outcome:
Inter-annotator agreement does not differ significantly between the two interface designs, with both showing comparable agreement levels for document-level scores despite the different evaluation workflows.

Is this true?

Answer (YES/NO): NO